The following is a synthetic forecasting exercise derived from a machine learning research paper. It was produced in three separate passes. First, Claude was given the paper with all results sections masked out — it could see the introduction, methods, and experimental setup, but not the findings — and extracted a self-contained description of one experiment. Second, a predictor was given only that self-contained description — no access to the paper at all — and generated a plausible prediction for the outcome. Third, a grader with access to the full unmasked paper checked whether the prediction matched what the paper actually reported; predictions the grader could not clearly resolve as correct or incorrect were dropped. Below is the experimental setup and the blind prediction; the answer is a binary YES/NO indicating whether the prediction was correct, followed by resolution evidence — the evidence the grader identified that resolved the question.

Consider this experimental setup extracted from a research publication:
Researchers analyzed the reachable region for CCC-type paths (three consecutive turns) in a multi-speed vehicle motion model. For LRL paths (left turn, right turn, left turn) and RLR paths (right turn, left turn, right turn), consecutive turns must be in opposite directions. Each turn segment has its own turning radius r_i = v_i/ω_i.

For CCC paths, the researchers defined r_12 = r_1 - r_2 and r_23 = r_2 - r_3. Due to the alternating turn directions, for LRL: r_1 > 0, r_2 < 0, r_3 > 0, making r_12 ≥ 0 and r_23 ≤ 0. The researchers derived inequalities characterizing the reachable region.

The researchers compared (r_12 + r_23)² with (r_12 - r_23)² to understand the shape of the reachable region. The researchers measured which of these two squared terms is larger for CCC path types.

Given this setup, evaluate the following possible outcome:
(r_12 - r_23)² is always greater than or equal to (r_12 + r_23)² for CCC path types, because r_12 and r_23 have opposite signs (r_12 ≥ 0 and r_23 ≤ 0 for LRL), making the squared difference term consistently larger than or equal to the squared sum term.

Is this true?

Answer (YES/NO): YES